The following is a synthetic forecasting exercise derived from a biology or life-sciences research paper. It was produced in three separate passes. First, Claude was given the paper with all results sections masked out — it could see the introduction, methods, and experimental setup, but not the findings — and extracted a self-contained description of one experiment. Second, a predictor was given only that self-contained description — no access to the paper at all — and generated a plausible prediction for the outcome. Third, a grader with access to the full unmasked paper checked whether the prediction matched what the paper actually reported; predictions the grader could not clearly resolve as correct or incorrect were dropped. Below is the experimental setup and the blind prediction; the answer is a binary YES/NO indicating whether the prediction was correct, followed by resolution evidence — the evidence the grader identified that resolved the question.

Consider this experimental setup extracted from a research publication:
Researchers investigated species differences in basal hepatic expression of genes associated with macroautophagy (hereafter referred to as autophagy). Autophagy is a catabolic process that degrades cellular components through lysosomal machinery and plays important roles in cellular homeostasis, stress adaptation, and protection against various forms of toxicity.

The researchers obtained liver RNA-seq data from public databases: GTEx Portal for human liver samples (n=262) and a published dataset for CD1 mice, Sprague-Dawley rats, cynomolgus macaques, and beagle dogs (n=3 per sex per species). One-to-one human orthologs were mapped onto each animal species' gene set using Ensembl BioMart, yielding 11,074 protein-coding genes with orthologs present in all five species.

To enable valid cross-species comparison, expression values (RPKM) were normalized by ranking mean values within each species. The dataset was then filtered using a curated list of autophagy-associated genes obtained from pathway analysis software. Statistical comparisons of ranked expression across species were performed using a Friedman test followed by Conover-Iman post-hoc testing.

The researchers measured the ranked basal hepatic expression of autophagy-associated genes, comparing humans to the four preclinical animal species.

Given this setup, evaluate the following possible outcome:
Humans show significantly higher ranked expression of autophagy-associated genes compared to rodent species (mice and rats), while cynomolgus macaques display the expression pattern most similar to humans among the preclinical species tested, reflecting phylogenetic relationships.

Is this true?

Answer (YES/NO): NO